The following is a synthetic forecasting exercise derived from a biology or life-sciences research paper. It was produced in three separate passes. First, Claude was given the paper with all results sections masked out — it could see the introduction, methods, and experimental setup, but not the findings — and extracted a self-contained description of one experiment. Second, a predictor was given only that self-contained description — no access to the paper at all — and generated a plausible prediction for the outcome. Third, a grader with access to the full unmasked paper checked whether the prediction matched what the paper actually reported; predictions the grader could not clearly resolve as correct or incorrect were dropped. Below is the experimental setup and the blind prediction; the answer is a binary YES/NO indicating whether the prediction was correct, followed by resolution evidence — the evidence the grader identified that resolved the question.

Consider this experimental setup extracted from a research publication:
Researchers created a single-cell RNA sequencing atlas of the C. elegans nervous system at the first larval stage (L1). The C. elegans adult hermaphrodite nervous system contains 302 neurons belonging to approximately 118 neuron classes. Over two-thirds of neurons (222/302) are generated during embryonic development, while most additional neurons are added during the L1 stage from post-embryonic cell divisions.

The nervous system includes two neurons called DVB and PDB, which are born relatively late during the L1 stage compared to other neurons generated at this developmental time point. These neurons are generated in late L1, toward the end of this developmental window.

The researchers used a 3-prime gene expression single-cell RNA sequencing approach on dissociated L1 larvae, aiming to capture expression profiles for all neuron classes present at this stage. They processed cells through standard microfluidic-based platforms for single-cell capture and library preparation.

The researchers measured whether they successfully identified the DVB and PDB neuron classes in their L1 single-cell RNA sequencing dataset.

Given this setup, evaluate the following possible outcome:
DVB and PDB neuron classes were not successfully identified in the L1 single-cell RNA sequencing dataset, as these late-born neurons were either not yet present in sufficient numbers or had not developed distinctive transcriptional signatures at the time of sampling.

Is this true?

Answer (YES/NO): YES